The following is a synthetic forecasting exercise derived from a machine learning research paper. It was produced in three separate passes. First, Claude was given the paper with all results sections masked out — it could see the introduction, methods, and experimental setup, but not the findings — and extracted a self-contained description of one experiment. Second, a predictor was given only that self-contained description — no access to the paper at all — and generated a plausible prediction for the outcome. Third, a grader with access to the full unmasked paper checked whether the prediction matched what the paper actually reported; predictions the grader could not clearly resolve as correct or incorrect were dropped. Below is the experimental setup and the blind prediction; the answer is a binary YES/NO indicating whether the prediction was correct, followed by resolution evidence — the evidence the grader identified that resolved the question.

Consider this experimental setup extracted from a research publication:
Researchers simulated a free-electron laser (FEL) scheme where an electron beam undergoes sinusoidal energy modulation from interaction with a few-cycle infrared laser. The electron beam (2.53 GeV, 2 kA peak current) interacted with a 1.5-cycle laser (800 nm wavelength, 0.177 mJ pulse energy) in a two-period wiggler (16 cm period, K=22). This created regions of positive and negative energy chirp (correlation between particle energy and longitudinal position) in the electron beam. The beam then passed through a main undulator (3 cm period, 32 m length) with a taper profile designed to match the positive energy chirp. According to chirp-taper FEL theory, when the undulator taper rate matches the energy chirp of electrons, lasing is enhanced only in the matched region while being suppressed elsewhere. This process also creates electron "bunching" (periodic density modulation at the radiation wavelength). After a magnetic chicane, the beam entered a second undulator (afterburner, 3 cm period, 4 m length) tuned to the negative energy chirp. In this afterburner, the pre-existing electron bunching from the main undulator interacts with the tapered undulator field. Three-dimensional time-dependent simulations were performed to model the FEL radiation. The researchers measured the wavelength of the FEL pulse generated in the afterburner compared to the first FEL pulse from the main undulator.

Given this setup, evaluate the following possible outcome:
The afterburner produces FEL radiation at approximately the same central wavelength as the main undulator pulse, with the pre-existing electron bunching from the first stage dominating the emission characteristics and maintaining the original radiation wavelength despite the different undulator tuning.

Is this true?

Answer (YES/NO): NO